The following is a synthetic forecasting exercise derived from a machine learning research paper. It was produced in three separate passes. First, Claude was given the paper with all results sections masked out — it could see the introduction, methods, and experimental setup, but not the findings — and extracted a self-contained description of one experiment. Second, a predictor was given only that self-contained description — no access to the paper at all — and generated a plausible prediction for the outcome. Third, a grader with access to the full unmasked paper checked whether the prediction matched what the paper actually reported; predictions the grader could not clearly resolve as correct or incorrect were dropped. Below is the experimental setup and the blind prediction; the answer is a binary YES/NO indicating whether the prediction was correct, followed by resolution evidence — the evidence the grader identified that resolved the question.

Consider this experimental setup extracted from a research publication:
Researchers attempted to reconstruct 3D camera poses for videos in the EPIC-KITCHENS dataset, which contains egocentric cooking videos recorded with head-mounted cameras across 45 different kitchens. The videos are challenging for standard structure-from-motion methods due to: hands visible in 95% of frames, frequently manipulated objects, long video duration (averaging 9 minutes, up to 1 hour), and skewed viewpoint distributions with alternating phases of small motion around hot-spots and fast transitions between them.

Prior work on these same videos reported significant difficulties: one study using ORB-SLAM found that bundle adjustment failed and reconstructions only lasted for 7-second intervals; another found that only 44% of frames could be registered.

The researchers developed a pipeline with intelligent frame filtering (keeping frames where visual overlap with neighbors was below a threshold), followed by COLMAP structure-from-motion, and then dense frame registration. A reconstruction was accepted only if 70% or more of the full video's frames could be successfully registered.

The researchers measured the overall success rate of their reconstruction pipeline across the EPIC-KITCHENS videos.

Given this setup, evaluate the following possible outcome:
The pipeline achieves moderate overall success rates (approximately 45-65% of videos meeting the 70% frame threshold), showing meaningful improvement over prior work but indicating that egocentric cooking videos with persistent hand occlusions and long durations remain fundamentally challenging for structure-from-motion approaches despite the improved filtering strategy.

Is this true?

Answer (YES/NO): NO